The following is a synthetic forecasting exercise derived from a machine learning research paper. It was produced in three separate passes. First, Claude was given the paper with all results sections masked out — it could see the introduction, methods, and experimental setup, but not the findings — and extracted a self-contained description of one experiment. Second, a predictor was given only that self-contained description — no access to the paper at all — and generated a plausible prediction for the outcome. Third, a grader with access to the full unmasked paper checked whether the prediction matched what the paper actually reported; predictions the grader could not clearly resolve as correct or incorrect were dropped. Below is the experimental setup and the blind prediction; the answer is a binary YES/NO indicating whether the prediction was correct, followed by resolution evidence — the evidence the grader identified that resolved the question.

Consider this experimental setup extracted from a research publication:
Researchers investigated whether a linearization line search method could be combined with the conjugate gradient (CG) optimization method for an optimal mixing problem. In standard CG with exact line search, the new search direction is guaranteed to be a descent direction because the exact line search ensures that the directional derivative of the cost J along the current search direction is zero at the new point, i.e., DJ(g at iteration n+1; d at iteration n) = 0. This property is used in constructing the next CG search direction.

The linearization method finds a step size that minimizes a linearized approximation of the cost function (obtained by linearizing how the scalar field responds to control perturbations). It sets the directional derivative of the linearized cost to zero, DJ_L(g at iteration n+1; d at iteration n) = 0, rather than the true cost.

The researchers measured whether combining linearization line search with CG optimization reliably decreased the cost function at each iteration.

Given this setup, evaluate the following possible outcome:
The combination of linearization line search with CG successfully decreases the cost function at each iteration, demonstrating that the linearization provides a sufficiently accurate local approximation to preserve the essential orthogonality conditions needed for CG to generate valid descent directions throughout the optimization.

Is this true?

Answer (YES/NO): NO